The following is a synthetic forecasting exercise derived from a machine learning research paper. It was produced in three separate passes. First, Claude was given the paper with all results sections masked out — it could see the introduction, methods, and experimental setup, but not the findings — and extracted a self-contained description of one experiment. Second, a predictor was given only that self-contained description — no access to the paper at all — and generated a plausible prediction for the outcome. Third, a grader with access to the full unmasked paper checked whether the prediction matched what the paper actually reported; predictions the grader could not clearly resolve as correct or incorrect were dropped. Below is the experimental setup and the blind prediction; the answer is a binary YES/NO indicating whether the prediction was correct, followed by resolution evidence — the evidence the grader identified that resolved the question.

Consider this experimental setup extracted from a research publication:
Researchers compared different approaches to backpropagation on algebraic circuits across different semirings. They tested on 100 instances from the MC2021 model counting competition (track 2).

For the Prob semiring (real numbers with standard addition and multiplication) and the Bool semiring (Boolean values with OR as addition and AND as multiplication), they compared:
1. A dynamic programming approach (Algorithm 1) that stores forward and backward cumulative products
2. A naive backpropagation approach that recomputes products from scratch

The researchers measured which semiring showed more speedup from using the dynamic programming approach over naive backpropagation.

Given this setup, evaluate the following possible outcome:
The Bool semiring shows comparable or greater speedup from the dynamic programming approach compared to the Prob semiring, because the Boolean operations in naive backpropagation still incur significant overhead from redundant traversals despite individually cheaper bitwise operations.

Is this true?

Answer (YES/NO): NO